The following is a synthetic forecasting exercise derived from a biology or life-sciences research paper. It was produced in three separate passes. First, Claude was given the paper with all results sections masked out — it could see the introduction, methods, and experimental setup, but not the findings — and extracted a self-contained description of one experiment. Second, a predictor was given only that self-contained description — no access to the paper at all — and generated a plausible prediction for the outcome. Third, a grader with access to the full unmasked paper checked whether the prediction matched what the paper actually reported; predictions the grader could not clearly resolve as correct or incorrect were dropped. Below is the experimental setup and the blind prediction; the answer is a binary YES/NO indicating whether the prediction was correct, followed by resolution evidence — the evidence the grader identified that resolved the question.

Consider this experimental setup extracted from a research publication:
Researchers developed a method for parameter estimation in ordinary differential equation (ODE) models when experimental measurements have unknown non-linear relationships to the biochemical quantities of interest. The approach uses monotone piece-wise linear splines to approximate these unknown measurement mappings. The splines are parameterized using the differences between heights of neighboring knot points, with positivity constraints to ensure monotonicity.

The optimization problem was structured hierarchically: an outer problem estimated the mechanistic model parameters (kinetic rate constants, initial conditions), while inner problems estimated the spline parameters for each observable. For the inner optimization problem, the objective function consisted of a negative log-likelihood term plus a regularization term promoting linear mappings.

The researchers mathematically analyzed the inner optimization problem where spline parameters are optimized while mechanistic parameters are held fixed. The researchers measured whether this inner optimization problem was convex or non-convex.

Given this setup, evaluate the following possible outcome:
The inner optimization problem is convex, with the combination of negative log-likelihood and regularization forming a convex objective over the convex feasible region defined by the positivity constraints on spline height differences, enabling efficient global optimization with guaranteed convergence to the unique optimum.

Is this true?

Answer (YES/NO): YES